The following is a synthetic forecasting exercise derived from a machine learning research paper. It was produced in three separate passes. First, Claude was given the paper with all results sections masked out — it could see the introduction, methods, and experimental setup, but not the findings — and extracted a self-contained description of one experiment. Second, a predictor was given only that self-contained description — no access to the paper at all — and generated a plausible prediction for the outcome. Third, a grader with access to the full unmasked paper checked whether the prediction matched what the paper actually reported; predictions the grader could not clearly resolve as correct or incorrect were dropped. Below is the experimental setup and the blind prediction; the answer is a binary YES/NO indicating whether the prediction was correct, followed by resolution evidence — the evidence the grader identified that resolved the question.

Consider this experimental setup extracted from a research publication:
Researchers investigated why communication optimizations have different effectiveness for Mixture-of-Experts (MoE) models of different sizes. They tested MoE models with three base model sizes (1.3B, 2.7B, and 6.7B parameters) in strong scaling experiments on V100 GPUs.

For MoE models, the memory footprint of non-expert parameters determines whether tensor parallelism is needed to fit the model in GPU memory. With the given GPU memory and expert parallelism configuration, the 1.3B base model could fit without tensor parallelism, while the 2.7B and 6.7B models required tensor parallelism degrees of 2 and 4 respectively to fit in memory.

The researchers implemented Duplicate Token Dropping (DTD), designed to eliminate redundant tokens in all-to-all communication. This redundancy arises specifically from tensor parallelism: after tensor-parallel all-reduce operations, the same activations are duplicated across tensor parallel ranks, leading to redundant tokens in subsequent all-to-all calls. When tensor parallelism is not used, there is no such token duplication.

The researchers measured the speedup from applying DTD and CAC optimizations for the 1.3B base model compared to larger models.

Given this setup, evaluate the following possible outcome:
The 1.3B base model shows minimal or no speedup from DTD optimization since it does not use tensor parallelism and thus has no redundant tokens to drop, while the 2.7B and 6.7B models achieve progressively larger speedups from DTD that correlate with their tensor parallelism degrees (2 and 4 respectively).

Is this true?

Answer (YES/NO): YES